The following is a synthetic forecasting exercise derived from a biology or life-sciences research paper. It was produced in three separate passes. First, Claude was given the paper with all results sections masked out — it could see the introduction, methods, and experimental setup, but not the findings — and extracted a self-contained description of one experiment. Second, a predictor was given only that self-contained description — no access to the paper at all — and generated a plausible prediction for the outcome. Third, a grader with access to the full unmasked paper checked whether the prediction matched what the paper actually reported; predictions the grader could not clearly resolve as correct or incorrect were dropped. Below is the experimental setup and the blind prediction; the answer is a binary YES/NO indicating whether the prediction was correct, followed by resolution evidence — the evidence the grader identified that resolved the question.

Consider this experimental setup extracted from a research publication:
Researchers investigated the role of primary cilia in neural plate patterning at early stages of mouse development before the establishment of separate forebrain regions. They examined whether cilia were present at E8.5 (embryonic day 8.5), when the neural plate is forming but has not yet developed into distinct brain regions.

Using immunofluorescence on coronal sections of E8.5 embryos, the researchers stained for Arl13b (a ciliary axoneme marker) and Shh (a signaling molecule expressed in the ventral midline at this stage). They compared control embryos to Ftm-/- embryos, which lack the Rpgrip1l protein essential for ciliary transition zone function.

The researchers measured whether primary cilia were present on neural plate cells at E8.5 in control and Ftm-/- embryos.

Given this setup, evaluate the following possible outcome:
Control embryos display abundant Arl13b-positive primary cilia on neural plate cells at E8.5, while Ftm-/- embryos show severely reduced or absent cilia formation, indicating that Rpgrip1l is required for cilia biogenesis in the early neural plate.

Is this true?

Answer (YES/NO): YES